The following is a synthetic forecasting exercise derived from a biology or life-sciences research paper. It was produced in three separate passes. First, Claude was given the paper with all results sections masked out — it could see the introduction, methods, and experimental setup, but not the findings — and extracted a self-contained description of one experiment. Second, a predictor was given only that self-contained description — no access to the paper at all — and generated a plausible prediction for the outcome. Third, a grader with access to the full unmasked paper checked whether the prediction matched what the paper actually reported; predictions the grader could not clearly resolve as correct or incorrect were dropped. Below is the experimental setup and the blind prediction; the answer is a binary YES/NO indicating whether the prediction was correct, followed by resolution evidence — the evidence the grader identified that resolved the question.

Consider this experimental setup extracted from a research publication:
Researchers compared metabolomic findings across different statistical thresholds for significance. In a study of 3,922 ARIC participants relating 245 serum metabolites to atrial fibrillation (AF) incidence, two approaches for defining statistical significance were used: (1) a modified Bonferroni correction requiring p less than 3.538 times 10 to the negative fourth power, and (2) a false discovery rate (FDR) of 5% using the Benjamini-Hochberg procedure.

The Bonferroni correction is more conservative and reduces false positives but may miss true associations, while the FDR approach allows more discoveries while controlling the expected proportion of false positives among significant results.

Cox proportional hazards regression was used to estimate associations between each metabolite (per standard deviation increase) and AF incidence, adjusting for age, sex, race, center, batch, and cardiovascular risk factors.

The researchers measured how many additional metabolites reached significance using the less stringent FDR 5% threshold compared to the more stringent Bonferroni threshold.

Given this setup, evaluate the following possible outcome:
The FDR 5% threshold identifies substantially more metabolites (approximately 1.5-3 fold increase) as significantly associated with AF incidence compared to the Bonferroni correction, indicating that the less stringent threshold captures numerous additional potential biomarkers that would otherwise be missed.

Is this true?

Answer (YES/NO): NO